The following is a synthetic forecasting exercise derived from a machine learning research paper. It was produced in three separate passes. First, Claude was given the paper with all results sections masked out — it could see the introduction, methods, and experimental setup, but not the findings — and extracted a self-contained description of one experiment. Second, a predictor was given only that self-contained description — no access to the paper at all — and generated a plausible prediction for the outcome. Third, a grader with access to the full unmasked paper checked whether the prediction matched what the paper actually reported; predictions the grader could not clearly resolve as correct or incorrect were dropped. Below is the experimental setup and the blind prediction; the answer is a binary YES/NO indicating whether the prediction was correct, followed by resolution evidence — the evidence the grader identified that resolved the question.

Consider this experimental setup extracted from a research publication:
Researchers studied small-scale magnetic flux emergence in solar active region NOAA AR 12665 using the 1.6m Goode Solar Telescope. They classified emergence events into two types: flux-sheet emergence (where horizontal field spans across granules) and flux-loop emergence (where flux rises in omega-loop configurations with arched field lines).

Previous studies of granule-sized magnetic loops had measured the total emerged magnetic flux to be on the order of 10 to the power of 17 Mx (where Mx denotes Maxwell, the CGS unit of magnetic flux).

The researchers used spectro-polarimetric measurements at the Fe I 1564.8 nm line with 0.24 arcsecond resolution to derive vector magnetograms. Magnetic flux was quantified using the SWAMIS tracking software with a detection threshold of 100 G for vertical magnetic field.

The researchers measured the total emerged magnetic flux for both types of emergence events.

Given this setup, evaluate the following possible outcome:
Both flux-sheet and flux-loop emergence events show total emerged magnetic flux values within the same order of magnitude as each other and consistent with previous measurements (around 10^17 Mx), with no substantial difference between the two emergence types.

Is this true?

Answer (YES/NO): NO